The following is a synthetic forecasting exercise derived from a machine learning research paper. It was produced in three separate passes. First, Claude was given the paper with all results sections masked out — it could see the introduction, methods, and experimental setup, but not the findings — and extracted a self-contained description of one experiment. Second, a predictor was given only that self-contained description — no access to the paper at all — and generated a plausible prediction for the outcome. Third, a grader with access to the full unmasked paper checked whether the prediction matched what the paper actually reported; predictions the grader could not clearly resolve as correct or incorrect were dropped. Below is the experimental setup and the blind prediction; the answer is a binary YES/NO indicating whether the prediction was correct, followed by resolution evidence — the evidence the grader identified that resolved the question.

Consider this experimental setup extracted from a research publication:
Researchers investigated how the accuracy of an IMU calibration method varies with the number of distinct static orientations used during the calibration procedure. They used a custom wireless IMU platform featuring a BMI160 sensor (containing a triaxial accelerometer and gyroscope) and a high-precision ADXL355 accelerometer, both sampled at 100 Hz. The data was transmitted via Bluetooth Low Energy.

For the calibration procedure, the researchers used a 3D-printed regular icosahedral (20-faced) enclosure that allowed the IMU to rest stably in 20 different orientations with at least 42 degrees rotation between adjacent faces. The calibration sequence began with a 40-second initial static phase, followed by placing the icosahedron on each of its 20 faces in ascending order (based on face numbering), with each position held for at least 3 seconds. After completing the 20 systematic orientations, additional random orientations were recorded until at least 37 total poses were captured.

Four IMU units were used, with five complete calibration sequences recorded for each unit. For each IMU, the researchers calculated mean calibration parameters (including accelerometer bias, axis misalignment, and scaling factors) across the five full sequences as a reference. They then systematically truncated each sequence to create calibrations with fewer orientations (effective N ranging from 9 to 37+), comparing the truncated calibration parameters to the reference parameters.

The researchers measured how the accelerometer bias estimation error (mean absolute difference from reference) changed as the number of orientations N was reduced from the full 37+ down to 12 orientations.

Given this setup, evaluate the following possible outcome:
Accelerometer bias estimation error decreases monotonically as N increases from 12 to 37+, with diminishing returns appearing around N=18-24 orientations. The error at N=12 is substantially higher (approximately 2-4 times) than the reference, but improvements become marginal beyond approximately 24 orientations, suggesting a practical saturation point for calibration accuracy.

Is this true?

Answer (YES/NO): NO